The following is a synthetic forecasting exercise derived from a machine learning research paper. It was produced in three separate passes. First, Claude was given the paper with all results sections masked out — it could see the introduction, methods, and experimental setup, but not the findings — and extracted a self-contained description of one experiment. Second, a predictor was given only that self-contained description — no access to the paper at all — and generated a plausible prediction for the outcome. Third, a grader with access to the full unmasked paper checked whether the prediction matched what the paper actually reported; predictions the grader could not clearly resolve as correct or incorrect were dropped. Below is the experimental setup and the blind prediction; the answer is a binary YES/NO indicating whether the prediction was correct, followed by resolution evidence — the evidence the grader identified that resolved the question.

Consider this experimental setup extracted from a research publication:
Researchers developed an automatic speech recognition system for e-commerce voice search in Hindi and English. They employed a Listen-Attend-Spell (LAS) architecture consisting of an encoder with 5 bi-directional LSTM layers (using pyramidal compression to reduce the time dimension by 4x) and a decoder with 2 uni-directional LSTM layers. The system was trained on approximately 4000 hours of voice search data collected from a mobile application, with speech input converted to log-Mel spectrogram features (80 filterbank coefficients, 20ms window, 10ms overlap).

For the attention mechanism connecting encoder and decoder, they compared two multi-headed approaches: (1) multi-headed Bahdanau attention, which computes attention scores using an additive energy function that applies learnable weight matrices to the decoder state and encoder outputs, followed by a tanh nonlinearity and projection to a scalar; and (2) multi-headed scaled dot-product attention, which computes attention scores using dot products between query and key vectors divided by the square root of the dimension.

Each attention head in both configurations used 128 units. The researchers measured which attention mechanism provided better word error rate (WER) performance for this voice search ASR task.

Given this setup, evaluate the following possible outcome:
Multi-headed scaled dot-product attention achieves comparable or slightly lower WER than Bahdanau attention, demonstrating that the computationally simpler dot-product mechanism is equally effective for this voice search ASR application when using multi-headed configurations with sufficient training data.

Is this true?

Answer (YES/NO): NO